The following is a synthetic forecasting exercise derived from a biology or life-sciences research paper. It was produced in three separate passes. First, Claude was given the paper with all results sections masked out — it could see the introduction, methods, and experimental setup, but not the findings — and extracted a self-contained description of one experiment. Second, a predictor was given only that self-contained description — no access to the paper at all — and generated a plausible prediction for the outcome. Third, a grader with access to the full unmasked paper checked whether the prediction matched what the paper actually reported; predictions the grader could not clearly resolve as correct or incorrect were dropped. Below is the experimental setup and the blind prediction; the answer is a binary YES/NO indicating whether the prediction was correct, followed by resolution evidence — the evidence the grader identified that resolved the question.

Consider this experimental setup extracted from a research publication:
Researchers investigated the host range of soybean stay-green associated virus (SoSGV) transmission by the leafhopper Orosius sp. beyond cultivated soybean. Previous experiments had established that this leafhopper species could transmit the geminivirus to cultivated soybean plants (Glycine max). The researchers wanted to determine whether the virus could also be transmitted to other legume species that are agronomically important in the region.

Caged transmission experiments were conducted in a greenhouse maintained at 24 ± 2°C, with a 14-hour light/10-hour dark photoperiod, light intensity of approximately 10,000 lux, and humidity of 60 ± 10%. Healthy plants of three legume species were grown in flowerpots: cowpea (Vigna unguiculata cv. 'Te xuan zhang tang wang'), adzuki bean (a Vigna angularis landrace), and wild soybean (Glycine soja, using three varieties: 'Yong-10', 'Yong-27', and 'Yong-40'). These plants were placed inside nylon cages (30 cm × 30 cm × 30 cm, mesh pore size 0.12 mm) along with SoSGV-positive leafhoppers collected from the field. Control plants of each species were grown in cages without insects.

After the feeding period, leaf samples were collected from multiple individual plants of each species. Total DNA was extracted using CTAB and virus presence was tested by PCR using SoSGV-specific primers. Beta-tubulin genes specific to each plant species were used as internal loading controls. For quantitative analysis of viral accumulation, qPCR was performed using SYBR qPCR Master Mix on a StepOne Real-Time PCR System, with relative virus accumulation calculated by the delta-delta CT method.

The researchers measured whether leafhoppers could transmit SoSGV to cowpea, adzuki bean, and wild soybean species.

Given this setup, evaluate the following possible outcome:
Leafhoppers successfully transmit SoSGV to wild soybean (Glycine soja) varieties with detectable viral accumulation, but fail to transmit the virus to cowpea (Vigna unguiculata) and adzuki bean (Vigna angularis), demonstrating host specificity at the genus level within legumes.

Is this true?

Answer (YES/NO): NO